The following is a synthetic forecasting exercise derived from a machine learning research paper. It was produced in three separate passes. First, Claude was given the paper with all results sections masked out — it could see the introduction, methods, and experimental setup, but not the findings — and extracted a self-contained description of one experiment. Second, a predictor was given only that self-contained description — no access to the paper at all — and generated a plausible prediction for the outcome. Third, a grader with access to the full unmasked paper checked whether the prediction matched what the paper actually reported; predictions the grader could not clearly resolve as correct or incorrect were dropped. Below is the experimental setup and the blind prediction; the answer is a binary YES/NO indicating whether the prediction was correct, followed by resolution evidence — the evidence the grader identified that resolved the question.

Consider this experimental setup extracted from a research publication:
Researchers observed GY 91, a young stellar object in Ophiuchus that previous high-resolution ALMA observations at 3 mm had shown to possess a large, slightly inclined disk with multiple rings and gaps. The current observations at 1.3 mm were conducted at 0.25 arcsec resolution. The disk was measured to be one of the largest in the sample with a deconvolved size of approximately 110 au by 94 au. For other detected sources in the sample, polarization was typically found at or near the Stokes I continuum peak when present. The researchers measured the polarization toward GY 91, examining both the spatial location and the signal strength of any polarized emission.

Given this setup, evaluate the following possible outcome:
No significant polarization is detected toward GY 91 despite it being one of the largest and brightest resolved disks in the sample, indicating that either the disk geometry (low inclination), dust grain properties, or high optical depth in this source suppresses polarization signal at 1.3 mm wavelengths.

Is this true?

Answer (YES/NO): NO